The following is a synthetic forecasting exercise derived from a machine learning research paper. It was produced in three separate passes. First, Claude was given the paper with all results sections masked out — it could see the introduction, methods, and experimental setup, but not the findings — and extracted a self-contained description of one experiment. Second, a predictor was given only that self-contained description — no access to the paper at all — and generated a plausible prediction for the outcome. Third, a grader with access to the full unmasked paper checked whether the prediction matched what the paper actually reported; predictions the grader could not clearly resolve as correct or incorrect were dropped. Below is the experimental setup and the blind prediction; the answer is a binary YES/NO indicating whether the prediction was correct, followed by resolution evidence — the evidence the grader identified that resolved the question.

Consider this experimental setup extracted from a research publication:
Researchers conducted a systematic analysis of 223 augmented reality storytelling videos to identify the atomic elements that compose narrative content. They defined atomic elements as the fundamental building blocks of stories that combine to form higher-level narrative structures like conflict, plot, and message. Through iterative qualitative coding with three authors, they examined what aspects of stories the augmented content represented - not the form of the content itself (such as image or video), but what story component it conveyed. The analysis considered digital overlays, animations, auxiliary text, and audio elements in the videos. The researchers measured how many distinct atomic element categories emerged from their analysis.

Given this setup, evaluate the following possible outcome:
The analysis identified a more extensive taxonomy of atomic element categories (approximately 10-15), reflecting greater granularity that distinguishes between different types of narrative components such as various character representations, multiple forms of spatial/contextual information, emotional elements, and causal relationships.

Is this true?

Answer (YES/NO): NO